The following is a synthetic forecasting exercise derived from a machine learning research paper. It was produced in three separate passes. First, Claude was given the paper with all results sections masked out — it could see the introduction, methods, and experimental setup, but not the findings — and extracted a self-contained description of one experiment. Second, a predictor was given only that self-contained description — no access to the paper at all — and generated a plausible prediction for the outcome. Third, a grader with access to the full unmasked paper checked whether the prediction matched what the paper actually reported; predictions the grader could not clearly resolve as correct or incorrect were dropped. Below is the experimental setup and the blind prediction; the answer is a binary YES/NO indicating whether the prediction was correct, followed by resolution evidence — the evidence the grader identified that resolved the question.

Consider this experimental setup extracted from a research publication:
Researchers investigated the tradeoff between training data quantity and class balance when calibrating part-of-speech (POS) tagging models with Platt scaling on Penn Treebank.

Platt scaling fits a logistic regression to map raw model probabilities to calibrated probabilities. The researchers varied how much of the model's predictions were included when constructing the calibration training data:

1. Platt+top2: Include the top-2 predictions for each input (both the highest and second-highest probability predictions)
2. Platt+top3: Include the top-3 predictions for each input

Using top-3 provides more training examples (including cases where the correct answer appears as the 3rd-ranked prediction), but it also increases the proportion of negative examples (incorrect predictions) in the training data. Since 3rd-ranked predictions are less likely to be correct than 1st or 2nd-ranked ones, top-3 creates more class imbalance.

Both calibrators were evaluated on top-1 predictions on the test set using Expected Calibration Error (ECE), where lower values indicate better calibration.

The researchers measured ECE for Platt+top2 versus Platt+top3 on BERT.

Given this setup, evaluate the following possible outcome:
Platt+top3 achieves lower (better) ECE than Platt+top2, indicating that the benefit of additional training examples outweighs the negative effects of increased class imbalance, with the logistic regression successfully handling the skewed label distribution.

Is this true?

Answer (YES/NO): NO